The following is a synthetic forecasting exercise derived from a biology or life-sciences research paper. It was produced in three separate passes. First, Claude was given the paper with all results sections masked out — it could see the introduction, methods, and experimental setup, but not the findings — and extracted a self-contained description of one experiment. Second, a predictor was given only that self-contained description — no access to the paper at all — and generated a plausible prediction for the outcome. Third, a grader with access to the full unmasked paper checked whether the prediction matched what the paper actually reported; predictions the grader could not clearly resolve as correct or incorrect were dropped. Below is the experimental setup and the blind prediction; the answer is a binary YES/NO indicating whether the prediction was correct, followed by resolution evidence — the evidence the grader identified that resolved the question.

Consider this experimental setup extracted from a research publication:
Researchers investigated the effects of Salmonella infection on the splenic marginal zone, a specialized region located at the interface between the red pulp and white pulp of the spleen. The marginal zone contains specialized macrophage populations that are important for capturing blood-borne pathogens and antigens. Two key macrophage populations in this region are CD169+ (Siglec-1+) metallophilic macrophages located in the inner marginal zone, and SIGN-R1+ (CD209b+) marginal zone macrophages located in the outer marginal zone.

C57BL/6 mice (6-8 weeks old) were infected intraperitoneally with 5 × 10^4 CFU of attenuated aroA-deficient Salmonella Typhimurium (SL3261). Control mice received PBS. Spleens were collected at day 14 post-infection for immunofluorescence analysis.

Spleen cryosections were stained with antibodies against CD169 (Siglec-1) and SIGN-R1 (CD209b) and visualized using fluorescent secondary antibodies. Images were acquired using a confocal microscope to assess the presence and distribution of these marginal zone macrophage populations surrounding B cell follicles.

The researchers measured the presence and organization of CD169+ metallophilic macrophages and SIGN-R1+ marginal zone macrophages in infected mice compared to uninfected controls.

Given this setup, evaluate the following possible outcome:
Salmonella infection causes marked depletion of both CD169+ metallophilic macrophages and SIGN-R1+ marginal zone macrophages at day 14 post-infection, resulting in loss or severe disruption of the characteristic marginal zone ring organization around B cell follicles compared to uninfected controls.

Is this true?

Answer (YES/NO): NO